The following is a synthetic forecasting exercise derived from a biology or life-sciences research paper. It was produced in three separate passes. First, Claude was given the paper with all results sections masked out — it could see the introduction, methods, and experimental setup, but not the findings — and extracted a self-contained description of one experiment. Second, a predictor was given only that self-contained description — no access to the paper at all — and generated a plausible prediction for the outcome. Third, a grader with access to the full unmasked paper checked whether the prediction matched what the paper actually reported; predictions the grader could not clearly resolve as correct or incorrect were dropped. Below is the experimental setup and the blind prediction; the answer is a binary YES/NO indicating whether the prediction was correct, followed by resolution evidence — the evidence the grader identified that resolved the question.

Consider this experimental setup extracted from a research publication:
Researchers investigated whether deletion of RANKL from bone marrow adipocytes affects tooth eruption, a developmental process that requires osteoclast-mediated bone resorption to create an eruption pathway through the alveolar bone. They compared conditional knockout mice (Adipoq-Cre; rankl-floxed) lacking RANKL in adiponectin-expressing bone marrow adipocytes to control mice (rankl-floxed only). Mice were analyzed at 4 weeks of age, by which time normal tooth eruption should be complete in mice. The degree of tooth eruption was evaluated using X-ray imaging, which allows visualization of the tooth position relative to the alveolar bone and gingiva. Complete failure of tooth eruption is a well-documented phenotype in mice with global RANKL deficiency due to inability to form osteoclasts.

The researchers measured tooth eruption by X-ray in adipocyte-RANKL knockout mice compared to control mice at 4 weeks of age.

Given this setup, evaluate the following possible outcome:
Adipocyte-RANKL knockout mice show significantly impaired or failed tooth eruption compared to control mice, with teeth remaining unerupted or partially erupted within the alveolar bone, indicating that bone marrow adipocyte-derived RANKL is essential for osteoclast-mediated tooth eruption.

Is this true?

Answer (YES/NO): NO